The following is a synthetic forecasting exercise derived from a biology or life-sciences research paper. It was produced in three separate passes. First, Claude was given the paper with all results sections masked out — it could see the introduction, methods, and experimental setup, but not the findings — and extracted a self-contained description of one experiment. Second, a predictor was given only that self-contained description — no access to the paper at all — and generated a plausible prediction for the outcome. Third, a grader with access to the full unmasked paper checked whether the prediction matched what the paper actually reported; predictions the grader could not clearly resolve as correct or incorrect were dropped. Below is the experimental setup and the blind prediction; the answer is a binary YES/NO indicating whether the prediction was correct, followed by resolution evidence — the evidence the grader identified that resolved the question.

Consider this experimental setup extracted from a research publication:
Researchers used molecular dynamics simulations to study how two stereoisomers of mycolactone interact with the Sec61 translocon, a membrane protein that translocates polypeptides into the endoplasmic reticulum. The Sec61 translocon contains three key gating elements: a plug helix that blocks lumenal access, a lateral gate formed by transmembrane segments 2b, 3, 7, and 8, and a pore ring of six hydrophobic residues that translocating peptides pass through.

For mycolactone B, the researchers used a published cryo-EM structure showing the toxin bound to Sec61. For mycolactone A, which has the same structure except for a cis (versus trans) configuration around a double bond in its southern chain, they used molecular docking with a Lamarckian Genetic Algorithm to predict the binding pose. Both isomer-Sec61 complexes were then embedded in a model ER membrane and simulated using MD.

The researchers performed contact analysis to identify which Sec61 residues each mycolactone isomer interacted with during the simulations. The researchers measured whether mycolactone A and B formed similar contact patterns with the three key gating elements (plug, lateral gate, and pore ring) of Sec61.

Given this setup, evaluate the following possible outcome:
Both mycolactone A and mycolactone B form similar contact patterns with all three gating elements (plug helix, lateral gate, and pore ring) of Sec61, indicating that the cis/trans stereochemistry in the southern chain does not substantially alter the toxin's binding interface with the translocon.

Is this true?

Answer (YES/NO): NO